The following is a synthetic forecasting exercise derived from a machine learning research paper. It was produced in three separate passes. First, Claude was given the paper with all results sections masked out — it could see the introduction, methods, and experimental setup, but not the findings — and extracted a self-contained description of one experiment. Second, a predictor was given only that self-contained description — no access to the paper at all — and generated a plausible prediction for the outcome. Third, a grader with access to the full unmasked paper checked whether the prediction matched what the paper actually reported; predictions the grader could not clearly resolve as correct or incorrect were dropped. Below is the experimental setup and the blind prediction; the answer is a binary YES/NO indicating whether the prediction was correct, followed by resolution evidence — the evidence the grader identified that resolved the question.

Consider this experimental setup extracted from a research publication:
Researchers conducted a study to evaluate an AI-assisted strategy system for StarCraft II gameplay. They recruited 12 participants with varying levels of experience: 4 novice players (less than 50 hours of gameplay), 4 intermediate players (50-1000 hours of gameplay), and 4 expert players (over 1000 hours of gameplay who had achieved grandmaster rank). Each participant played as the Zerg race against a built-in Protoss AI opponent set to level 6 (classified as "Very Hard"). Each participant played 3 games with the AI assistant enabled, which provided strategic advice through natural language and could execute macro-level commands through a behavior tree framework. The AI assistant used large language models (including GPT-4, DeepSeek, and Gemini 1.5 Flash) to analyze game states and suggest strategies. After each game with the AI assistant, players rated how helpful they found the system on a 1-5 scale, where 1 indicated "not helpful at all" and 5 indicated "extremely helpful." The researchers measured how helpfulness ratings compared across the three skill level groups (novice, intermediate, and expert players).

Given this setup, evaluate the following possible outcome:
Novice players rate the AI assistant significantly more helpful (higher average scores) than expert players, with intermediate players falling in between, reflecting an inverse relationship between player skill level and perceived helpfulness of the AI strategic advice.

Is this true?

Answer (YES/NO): YES